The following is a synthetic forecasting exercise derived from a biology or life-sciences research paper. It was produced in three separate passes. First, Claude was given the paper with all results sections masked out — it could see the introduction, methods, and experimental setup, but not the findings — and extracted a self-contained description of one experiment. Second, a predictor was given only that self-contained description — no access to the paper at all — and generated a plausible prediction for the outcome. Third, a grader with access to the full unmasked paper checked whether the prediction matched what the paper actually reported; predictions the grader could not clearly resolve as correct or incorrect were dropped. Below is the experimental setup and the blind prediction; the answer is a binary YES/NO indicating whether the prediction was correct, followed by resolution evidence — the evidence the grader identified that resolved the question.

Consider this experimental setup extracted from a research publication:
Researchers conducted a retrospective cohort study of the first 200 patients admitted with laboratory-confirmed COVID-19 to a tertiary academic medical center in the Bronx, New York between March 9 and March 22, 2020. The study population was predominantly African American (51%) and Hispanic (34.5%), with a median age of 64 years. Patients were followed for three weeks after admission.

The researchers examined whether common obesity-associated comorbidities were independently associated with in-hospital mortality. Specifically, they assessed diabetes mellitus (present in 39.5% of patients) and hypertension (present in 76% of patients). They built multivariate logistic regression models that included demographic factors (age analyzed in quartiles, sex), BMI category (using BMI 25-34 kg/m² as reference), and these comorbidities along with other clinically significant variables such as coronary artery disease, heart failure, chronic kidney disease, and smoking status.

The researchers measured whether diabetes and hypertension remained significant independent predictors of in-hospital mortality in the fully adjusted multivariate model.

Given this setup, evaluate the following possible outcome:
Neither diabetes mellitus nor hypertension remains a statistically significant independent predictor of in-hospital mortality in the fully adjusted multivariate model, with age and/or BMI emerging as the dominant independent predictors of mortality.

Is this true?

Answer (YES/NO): YES